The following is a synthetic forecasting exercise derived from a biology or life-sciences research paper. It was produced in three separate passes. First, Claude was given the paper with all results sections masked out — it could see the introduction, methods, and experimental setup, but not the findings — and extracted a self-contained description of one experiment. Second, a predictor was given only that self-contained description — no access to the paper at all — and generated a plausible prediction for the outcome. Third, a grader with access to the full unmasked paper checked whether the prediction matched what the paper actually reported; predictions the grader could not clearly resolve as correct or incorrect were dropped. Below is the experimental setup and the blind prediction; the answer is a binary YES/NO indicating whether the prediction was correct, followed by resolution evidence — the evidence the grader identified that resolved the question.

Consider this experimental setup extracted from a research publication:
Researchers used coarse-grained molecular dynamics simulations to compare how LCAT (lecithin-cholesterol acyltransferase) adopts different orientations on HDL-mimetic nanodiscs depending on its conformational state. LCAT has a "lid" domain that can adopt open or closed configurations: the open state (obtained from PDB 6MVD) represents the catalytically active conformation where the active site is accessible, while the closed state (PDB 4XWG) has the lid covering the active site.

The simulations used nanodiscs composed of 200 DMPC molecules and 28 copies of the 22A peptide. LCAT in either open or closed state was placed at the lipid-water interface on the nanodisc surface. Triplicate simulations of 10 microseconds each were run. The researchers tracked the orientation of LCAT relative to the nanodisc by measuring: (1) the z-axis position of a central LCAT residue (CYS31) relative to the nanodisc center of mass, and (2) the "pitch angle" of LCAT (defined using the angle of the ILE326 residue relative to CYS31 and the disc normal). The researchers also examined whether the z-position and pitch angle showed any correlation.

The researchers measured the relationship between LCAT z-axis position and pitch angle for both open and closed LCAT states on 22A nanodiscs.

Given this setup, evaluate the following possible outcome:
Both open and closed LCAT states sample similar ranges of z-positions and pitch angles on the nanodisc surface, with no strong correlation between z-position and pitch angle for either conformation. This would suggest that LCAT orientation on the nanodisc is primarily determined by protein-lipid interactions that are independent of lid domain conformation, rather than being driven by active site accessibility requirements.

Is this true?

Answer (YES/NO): NO